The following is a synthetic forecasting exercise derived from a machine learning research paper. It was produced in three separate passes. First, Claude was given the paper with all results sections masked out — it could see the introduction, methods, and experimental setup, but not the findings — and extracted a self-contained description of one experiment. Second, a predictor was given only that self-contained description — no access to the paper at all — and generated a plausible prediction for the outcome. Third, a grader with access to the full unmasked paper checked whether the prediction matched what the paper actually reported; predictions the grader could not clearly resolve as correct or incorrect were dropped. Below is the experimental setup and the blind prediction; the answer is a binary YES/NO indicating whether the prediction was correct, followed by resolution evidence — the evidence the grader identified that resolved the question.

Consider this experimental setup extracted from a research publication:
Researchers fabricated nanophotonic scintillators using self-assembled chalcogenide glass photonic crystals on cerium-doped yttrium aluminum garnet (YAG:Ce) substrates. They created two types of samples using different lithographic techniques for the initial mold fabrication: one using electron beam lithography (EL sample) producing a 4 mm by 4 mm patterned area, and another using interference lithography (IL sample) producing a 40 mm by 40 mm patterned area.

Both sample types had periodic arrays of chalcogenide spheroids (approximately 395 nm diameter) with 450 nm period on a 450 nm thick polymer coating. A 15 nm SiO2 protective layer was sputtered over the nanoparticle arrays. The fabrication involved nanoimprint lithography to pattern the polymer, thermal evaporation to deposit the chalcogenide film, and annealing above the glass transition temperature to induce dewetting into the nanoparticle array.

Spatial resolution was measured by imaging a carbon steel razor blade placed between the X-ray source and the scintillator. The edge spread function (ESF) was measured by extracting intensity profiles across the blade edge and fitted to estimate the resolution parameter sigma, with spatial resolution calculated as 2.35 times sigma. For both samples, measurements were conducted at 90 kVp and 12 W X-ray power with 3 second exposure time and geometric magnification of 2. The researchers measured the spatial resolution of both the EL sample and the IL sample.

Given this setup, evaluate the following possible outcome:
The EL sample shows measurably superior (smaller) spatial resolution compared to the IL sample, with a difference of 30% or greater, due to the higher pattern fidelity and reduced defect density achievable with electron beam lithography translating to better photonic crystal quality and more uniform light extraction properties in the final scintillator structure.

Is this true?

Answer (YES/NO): YES